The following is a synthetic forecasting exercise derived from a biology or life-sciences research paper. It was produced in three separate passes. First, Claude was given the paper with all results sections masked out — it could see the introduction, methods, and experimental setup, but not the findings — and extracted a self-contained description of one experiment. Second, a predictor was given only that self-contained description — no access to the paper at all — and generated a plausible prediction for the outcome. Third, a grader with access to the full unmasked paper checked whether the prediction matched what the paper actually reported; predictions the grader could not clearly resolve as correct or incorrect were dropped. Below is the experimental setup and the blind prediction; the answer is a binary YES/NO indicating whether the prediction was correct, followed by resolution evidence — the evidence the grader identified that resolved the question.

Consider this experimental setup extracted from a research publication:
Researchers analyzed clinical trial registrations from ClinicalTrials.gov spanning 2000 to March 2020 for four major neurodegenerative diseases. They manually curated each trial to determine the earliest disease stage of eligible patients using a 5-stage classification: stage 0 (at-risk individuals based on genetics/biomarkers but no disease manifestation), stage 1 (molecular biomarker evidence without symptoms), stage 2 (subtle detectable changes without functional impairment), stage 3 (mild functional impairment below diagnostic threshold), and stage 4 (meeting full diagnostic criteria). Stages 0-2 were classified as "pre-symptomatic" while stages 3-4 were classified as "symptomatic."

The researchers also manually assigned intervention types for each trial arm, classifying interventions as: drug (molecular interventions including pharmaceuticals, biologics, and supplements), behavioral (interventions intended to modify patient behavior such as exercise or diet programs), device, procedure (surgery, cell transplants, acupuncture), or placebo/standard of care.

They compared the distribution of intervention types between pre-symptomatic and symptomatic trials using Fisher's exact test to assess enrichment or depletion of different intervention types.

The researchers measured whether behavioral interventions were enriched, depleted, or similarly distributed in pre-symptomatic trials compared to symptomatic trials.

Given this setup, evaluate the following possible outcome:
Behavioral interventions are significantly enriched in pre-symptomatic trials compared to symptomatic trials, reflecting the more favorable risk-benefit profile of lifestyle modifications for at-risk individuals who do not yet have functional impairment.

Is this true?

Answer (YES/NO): YES